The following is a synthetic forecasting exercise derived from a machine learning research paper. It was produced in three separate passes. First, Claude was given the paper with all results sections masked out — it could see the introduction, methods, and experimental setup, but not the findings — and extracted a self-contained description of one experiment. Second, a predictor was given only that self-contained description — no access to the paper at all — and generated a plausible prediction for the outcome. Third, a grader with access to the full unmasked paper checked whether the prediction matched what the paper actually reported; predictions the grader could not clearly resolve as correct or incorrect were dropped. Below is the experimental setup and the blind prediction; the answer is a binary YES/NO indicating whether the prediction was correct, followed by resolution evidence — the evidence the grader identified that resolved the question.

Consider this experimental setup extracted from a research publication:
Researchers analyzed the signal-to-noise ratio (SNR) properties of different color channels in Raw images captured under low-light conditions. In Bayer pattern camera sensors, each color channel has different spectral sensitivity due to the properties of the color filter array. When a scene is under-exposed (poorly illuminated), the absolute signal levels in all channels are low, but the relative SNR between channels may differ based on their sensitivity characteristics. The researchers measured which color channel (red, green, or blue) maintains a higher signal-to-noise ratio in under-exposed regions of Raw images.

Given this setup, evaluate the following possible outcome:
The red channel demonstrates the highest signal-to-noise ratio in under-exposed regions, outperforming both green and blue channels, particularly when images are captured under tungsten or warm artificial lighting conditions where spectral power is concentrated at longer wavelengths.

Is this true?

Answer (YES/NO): NO